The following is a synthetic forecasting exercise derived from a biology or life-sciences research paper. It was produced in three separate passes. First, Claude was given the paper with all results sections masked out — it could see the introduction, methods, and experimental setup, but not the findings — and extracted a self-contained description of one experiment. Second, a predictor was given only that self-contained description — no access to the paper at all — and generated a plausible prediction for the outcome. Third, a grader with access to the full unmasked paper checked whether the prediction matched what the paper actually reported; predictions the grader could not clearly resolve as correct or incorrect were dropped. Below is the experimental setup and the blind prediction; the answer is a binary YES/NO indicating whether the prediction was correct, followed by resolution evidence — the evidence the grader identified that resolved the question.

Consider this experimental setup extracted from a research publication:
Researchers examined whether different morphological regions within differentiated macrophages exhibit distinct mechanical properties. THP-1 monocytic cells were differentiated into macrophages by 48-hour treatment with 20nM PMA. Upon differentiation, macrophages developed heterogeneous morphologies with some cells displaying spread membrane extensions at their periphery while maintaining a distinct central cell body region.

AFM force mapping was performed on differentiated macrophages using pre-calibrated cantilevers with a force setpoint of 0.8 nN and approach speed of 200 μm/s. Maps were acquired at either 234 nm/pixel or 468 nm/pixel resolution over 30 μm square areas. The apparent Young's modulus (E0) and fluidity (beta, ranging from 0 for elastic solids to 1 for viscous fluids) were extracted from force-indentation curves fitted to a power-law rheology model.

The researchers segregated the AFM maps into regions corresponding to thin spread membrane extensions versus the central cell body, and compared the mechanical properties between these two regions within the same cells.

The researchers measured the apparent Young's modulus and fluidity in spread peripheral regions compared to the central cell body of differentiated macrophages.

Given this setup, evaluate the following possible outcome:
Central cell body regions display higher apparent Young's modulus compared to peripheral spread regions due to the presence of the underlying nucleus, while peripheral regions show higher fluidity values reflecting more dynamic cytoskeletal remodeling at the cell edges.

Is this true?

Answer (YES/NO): NO